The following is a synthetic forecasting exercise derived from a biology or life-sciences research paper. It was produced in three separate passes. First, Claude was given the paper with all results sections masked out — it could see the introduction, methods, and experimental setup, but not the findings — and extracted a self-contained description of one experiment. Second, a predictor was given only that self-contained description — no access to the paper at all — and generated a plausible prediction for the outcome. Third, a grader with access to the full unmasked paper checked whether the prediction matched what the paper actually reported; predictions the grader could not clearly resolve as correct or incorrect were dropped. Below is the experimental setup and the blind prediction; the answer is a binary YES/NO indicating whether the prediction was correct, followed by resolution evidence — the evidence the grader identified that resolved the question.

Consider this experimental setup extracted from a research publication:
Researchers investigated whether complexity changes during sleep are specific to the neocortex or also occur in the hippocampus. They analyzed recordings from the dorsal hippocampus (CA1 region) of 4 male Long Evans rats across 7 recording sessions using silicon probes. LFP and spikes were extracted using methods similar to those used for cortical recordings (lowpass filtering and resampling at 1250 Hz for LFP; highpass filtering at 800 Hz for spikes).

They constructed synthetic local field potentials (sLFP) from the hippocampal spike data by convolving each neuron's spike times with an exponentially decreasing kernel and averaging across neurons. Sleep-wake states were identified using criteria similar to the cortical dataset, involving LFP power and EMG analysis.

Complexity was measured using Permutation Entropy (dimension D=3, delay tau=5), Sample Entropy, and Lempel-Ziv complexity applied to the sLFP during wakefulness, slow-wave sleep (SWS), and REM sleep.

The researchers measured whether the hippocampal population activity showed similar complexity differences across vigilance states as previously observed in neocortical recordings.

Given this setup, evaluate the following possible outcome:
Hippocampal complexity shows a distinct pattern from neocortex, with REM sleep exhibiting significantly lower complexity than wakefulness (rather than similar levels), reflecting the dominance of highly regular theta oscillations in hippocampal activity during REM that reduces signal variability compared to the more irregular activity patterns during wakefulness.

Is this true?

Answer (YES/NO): NO